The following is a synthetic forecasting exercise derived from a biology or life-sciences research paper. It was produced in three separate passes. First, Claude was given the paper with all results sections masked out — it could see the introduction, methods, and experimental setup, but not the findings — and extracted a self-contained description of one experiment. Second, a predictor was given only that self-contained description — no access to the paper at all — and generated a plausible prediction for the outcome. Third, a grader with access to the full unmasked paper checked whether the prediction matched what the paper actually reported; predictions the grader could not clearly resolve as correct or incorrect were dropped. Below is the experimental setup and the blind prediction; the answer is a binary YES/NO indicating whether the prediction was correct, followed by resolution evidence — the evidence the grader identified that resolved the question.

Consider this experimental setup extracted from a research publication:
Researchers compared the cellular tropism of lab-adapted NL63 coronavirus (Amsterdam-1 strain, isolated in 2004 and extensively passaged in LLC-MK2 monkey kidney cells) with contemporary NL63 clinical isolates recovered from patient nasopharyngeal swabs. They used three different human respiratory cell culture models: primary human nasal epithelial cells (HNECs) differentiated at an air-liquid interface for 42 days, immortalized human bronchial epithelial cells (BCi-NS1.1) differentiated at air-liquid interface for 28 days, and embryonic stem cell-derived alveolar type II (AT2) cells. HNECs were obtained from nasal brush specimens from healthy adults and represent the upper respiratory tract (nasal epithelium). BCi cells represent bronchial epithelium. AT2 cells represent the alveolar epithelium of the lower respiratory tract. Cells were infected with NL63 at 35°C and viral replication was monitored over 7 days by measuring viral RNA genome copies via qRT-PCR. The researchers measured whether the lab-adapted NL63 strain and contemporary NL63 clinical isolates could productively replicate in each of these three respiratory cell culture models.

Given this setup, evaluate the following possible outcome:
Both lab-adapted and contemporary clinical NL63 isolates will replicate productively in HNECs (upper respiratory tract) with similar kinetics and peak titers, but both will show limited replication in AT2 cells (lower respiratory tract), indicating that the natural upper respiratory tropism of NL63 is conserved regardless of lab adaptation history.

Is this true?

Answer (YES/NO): NO